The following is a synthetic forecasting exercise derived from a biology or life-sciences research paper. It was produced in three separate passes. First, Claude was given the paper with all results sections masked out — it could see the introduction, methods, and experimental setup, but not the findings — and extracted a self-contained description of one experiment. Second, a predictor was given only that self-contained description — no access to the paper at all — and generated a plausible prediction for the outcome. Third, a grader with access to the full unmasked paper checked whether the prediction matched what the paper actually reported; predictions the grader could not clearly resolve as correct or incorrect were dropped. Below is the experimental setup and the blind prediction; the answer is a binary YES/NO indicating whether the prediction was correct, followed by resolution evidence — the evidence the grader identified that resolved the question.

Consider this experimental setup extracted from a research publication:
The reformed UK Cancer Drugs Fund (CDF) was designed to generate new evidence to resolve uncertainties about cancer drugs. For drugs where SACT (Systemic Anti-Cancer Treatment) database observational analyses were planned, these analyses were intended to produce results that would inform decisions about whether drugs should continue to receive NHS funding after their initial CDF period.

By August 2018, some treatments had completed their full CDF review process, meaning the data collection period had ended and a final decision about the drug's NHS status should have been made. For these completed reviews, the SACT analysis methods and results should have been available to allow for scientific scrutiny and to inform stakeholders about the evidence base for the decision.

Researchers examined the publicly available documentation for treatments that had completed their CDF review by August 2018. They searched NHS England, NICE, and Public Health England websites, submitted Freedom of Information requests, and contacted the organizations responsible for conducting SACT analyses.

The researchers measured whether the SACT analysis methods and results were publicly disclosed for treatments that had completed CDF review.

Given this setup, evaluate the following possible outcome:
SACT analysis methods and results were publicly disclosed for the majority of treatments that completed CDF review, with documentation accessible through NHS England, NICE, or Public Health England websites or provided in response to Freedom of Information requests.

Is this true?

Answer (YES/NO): NO